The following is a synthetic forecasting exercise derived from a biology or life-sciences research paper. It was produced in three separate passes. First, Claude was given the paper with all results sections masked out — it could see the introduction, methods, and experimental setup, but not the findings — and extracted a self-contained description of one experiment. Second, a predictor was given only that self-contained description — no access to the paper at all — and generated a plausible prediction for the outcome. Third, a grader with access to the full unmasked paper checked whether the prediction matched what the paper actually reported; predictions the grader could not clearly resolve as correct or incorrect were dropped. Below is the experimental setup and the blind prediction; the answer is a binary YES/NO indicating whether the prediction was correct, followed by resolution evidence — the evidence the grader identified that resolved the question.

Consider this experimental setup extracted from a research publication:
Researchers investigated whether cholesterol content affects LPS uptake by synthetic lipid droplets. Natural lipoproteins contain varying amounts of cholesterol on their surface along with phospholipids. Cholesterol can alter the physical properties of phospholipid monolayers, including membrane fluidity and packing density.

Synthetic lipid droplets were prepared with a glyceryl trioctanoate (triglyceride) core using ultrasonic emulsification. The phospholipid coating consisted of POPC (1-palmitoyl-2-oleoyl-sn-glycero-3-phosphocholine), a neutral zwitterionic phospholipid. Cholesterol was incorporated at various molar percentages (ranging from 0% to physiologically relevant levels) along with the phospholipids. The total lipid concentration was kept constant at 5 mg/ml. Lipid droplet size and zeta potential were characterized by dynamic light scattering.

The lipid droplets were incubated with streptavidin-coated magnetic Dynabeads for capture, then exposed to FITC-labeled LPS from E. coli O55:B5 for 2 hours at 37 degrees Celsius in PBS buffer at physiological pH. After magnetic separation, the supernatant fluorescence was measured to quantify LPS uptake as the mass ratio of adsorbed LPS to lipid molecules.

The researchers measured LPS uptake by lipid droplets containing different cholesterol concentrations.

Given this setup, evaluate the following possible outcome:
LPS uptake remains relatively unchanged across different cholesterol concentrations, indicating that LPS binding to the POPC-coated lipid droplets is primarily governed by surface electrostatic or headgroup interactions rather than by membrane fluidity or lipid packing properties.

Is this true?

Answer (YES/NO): NO